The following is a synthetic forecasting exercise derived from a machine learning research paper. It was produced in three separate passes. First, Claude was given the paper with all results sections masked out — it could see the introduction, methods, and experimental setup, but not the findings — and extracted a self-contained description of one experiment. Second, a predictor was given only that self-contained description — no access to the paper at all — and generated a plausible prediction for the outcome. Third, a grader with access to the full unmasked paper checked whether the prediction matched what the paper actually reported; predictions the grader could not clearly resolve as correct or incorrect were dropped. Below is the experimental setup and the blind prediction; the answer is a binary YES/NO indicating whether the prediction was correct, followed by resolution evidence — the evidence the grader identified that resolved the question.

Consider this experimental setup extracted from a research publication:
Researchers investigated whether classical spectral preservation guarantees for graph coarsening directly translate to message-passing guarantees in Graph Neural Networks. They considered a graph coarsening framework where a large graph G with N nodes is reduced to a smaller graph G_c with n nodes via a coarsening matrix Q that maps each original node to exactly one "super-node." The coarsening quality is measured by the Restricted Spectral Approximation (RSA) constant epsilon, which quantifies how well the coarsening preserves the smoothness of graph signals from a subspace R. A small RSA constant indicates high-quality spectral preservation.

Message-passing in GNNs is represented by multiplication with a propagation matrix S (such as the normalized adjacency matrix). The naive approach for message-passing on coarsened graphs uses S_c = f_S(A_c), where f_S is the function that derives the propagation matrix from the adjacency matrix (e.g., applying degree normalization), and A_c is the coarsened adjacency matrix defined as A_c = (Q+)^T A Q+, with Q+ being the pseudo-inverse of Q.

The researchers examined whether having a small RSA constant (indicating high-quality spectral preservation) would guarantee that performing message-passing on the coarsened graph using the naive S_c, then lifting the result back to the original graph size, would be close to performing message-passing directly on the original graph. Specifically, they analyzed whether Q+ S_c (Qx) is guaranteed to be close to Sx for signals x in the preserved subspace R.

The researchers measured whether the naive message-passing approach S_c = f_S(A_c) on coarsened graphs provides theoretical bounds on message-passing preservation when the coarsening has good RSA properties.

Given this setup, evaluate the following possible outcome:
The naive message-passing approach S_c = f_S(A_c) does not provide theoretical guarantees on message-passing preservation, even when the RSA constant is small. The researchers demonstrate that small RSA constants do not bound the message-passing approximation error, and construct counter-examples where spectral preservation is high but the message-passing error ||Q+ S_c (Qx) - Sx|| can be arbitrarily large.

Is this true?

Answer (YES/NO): NO